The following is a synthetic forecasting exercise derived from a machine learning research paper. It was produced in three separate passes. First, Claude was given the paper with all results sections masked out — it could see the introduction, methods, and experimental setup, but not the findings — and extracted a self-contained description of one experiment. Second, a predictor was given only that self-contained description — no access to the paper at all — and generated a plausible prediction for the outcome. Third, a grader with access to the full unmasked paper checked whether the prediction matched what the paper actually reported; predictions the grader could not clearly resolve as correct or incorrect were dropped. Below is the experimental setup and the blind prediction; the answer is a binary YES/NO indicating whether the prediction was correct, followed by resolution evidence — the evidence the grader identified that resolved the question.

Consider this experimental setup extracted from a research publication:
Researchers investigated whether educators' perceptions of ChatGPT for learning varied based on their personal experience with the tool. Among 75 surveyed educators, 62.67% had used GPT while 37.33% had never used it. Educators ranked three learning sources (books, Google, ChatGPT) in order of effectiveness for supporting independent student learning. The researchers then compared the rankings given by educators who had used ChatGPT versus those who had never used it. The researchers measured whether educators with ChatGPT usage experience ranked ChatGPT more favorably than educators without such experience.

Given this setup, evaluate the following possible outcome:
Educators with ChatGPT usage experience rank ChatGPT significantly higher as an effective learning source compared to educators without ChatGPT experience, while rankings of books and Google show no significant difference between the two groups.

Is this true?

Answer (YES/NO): NO